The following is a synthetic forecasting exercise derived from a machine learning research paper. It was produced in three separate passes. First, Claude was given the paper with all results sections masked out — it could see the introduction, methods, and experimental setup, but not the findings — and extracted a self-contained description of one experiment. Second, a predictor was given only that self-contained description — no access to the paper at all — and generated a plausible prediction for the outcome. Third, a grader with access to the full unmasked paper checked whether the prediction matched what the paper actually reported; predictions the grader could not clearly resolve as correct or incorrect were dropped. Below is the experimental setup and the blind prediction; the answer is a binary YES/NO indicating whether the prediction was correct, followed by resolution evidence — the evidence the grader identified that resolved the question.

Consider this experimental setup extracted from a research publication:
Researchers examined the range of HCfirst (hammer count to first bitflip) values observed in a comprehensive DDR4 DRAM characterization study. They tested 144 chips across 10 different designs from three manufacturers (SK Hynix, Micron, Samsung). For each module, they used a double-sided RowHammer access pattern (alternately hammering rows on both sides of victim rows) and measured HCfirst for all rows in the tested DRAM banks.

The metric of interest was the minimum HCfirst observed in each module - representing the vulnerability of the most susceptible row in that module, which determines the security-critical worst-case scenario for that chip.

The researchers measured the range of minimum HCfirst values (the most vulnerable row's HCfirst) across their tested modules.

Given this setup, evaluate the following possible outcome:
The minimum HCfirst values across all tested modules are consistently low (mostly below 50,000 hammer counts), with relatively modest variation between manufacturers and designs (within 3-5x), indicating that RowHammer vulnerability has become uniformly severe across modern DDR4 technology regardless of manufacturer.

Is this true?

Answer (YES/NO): NO